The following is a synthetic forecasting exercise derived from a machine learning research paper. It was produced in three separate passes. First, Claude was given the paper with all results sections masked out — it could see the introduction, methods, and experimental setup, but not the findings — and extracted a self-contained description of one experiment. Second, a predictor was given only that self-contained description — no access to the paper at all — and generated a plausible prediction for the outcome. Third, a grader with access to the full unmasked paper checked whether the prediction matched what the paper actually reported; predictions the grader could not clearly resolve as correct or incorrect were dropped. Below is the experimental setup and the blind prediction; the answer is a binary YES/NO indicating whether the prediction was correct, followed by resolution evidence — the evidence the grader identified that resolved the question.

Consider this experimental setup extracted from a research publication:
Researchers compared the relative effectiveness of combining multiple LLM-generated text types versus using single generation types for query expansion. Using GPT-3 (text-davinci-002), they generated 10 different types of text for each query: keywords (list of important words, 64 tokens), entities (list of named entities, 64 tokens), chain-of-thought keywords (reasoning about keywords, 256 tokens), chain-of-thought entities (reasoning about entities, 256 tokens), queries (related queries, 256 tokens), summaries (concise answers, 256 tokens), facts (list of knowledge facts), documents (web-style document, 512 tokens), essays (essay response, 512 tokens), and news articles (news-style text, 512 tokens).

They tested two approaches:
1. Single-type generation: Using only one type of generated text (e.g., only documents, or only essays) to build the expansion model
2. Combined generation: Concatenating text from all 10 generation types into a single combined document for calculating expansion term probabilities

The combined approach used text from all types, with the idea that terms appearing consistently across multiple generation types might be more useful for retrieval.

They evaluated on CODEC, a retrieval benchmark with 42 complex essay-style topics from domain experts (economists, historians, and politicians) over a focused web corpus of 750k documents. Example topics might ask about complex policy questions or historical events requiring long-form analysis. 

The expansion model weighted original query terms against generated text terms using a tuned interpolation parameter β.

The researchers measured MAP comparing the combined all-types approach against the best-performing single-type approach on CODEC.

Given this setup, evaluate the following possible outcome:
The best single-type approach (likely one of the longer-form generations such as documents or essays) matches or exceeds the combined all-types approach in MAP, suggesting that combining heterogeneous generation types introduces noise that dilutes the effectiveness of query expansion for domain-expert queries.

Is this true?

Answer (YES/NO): NO